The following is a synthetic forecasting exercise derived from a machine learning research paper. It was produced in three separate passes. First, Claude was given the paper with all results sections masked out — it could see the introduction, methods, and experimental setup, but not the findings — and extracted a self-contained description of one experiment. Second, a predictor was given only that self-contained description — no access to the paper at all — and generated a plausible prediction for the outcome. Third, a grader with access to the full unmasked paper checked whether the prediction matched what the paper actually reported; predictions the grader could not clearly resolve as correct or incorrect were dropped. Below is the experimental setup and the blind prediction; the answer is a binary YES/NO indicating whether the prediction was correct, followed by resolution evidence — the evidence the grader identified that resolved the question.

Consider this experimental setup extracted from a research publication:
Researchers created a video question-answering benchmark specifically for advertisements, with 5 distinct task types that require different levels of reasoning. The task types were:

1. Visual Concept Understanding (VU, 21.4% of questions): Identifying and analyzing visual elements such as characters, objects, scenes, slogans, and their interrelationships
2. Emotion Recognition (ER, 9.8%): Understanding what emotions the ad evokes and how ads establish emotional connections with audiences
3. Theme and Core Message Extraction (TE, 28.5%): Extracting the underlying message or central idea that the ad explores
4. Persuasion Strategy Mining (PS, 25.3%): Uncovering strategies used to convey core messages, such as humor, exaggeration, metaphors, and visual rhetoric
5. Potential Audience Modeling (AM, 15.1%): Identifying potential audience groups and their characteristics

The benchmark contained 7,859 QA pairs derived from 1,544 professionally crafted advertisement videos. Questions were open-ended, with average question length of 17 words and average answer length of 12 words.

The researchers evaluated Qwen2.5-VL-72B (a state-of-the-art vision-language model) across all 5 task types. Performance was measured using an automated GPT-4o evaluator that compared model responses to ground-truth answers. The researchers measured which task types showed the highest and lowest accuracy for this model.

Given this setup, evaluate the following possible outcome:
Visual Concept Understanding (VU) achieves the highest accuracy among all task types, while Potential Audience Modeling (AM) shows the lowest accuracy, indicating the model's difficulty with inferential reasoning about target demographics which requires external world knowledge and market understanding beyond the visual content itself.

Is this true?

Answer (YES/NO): NO